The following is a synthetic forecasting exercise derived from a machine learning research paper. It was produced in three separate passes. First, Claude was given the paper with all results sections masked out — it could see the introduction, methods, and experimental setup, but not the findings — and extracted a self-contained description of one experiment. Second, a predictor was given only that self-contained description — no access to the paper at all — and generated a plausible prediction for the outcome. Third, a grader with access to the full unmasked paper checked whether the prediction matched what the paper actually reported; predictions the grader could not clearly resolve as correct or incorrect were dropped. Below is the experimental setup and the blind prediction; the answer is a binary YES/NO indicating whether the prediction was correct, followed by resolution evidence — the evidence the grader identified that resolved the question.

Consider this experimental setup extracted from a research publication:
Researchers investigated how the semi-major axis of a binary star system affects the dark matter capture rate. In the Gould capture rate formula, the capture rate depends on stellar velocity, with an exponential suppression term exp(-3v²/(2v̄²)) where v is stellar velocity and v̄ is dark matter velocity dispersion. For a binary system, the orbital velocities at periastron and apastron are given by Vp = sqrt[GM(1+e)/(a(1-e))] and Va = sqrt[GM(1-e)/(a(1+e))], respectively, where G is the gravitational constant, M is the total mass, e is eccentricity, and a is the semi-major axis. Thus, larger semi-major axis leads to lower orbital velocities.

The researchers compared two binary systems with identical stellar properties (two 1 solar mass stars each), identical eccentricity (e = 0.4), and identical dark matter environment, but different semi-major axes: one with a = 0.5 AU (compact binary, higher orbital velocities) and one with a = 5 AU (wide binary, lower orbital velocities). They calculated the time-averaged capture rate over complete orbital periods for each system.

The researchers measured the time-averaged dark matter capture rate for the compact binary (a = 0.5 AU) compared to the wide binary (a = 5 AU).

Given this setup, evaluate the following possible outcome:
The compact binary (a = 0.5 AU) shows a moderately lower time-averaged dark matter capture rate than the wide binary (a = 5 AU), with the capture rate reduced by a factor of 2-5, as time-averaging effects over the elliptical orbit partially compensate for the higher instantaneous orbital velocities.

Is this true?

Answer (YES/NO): NO